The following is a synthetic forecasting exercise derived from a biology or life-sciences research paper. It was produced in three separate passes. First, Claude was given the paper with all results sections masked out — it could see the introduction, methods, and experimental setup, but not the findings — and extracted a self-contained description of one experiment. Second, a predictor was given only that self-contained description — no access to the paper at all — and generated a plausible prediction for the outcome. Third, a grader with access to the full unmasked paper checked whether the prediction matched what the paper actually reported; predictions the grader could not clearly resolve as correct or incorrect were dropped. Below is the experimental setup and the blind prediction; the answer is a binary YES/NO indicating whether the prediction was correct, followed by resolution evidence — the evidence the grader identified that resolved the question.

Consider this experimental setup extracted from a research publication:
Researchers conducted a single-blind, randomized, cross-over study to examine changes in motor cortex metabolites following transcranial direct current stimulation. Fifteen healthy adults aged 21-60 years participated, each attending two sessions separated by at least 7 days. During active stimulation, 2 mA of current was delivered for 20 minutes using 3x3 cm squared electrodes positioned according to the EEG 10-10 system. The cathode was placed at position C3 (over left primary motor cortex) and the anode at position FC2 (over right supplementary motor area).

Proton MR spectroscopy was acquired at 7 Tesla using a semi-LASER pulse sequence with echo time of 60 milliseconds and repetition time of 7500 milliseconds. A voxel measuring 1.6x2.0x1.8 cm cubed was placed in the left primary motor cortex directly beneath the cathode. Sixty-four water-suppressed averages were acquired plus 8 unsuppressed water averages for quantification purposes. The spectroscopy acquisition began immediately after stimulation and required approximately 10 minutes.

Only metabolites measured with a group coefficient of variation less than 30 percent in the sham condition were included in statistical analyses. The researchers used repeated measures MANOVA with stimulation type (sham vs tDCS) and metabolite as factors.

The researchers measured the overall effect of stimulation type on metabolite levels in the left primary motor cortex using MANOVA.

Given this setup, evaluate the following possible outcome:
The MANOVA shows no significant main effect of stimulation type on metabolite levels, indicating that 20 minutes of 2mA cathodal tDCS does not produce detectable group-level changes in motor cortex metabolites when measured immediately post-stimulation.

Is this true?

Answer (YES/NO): YES